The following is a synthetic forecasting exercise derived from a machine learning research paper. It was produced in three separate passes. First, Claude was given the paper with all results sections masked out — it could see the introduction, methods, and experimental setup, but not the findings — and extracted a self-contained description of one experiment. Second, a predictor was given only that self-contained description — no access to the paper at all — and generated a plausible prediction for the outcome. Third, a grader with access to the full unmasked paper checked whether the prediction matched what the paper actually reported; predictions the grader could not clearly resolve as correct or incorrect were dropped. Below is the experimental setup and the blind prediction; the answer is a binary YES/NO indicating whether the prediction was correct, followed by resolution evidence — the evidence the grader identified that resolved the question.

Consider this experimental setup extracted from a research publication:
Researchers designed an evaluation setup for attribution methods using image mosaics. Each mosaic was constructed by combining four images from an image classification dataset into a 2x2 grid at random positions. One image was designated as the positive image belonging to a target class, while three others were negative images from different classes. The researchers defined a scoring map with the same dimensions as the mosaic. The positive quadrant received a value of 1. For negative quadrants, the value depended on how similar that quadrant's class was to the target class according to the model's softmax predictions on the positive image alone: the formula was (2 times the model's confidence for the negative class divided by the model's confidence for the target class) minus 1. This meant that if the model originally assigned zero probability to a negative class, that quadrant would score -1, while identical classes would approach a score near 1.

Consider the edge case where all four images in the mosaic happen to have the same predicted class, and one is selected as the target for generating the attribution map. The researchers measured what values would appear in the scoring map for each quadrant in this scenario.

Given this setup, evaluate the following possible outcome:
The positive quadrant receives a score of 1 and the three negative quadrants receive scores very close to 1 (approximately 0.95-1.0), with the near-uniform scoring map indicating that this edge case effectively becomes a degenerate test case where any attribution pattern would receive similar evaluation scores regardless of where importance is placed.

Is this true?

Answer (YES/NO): NO